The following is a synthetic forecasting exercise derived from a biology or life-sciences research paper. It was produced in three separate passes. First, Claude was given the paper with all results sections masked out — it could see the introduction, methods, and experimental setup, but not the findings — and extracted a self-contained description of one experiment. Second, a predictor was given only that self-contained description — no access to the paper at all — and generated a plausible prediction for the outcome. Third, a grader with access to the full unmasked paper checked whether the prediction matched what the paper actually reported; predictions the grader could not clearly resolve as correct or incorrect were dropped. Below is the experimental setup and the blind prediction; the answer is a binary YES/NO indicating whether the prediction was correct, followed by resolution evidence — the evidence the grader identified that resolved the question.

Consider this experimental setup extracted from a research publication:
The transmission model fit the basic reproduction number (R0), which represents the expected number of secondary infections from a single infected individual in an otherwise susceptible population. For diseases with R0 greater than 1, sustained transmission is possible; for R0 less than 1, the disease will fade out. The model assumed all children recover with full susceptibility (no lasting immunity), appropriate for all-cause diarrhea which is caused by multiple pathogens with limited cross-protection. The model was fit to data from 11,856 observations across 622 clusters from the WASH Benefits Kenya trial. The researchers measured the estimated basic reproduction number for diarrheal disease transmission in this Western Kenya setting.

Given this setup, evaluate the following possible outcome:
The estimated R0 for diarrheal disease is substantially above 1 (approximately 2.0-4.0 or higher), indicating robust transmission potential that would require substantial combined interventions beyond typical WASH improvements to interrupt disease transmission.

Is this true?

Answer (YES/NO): NO